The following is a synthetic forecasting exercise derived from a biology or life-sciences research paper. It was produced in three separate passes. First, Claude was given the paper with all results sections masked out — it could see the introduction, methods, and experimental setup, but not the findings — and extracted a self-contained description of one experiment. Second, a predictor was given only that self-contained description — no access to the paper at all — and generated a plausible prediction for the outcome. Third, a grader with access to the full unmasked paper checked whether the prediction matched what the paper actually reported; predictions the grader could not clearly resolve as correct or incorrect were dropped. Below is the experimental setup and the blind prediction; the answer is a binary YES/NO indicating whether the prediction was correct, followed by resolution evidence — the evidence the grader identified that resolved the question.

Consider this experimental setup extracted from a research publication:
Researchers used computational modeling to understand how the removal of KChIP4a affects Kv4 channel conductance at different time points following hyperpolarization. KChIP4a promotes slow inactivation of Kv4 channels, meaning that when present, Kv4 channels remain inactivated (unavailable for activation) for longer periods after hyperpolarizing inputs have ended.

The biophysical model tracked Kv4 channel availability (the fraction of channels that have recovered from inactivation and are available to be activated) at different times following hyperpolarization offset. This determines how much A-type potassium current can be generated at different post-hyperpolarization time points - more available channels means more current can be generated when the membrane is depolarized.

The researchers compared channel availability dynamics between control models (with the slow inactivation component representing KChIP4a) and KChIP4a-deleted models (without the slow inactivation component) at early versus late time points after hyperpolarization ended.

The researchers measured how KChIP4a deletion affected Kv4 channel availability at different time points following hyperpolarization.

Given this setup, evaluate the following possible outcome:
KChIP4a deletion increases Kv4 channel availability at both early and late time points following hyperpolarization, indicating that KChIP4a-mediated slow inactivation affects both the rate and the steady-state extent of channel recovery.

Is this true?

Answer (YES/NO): NO